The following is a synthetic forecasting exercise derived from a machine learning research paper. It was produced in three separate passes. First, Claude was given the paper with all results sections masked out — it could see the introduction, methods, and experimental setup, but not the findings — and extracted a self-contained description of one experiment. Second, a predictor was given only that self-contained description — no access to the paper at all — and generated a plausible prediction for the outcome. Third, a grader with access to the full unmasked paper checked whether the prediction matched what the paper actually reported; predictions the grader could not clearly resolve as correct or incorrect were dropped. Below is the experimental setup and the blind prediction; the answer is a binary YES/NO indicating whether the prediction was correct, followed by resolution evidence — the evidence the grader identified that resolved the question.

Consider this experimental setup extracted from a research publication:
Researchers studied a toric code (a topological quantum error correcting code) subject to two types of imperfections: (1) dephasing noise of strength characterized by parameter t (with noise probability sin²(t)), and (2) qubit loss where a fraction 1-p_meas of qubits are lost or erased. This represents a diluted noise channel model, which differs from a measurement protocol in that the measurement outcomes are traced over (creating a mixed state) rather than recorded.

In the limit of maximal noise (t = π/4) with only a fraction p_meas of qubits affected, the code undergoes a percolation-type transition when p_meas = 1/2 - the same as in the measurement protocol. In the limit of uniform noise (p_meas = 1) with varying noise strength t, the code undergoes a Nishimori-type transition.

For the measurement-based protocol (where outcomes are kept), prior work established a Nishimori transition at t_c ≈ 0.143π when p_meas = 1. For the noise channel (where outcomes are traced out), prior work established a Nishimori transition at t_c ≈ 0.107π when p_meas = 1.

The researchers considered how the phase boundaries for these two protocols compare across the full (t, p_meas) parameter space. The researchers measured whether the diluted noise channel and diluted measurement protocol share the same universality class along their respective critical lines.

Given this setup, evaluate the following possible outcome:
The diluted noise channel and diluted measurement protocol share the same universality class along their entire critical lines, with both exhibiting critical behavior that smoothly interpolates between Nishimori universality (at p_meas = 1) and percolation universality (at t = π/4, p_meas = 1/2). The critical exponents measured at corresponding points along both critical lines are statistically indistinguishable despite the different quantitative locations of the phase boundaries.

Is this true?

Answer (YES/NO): NO